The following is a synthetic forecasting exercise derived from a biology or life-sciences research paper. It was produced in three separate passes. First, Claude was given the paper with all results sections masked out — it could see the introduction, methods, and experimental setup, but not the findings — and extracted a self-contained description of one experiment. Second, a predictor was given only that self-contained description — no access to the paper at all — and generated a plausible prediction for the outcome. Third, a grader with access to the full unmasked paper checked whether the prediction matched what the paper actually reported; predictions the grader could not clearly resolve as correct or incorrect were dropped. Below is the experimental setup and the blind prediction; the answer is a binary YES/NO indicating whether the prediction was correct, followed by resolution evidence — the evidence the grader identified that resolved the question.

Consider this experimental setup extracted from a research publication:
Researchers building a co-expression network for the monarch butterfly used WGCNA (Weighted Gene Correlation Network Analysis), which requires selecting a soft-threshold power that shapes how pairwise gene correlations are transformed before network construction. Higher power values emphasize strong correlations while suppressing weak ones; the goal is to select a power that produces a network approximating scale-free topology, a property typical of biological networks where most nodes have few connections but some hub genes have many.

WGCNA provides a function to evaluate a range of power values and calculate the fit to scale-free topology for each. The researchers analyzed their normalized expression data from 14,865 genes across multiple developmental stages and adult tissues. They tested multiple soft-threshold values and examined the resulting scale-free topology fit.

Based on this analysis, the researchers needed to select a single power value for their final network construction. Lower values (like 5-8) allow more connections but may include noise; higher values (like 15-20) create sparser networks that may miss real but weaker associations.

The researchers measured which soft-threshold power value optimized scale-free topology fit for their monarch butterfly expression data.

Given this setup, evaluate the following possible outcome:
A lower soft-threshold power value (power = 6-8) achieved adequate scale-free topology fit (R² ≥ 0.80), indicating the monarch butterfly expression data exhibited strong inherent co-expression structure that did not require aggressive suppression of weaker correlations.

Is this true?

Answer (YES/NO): NO